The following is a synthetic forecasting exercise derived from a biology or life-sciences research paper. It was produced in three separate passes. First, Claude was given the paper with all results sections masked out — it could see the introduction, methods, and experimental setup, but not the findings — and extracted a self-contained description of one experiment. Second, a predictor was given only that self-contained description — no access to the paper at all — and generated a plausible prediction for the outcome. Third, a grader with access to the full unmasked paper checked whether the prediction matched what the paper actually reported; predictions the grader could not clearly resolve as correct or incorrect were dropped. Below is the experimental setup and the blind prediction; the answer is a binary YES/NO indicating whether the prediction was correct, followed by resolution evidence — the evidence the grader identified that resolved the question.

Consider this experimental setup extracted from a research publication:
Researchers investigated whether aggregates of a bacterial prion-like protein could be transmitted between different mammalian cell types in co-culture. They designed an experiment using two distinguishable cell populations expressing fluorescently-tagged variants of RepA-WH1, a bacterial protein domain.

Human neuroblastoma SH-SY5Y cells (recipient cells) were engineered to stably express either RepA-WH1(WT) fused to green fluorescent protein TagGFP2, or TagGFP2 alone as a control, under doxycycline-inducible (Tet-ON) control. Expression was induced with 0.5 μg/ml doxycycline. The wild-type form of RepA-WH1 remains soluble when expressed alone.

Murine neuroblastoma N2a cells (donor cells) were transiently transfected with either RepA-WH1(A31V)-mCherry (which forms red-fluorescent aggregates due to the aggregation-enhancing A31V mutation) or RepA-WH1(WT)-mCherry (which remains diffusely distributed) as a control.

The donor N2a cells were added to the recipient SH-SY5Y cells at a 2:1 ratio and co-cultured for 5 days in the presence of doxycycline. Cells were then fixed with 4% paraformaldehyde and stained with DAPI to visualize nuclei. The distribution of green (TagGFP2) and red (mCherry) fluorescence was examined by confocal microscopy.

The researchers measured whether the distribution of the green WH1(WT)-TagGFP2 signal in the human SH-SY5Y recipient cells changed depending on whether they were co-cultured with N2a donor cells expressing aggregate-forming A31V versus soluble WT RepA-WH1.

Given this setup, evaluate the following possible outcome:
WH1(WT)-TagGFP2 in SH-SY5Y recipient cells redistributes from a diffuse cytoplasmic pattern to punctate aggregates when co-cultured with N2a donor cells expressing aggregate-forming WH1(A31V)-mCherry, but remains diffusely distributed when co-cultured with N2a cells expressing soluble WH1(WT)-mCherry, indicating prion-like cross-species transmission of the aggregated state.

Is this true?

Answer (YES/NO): YES